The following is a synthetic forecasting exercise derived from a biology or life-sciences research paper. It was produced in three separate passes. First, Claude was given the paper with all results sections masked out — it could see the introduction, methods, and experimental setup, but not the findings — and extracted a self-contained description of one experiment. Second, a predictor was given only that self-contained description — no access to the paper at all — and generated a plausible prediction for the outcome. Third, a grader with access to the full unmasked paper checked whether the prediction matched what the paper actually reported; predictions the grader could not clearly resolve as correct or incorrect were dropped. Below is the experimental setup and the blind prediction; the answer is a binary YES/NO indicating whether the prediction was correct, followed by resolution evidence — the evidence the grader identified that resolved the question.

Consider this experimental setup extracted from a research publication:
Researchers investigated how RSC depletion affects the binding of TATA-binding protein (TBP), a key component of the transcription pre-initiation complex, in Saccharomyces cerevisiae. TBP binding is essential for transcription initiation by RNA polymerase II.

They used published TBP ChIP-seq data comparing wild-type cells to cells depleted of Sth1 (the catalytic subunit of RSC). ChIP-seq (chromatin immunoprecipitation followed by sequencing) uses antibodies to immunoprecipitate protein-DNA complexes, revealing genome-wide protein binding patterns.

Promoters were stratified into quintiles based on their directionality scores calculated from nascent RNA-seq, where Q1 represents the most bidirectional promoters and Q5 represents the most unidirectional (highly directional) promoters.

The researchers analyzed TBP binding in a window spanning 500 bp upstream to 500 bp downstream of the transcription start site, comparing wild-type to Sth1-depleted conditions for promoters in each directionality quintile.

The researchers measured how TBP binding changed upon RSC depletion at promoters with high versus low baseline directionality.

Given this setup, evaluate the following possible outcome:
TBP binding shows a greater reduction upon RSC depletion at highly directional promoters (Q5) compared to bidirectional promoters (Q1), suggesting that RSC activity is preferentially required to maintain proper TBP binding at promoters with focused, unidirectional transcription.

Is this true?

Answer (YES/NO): NO